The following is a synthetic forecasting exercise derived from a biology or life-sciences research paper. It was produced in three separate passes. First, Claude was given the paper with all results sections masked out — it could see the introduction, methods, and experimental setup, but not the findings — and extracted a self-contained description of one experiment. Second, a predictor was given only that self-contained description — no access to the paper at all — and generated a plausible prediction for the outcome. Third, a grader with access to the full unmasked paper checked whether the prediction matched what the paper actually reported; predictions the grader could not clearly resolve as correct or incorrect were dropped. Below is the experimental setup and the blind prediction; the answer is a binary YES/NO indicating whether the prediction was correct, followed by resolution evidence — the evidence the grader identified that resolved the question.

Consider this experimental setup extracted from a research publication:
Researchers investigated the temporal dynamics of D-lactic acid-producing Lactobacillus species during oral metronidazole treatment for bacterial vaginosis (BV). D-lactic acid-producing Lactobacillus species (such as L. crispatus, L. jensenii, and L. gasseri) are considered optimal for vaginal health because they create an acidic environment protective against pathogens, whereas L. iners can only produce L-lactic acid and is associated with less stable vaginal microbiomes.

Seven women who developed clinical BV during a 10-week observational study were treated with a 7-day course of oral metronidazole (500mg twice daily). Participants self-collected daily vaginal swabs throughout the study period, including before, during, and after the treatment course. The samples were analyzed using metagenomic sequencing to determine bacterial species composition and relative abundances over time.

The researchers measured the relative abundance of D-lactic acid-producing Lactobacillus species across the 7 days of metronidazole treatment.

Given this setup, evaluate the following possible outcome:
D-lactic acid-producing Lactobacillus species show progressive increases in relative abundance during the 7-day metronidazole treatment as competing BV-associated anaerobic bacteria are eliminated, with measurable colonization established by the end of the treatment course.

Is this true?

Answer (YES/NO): NO